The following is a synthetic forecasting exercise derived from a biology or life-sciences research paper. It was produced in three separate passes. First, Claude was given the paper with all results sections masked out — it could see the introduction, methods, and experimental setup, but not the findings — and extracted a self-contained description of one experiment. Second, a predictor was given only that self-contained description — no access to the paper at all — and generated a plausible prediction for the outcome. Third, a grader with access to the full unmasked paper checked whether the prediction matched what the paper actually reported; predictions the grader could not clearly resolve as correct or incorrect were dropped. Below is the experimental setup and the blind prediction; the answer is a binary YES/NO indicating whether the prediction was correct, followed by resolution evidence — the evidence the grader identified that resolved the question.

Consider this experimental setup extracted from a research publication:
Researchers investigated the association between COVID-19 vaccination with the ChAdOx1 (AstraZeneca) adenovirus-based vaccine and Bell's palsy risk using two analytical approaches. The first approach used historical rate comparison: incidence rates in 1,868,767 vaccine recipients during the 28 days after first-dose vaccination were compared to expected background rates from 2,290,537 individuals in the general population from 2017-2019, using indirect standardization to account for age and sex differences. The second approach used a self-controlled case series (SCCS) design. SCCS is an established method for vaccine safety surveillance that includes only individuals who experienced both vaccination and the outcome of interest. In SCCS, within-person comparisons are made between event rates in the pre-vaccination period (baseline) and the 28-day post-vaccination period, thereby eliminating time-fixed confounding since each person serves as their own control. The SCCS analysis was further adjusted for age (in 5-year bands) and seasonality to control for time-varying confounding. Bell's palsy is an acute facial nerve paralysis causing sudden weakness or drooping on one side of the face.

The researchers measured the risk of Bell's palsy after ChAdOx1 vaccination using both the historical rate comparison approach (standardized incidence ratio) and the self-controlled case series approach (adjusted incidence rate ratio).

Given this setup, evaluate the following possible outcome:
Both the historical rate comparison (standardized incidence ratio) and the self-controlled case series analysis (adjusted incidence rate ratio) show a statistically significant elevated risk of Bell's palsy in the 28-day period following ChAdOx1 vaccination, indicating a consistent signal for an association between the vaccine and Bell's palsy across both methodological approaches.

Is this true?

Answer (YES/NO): NO